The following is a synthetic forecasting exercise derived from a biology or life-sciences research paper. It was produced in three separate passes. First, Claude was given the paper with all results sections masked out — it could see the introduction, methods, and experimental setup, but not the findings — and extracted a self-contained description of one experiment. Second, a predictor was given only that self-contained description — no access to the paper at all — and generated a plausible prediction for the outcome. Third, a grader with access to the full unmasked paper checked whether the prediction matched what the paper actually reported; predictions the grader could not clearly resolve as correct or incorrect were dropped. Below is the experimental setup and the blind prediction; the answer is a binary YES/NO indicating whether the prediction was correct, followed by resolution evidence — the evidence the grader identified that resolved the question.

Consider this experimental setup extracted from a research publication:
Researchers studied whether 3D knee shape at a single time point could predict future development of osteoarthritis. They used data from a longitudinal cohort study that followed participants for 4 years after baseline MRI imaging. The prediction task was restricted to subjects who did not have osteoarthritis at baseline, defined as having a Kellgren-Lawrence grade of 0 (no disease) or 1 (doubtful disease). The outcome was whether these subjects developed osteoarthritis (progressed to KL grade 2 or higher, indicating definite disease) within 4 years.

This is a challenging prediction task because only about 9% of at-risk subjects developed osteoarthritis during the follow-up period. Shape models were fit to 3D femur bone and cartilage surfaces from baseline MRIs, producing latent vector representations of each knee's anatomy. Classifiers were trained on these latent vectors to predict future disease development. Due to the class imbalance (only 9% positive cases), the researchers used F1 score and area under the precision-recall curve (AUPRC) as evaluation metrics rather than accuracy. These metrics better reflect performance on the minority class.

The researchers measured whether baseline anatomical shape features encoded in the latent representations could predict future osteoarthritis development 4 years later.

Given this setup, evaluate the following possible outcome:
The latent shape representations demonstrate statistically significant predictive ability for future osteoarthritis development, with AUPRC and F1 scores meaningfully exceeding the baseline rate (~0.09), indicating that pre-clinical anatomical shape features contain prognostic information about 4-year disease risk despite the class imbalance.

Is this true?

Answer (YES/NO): NO